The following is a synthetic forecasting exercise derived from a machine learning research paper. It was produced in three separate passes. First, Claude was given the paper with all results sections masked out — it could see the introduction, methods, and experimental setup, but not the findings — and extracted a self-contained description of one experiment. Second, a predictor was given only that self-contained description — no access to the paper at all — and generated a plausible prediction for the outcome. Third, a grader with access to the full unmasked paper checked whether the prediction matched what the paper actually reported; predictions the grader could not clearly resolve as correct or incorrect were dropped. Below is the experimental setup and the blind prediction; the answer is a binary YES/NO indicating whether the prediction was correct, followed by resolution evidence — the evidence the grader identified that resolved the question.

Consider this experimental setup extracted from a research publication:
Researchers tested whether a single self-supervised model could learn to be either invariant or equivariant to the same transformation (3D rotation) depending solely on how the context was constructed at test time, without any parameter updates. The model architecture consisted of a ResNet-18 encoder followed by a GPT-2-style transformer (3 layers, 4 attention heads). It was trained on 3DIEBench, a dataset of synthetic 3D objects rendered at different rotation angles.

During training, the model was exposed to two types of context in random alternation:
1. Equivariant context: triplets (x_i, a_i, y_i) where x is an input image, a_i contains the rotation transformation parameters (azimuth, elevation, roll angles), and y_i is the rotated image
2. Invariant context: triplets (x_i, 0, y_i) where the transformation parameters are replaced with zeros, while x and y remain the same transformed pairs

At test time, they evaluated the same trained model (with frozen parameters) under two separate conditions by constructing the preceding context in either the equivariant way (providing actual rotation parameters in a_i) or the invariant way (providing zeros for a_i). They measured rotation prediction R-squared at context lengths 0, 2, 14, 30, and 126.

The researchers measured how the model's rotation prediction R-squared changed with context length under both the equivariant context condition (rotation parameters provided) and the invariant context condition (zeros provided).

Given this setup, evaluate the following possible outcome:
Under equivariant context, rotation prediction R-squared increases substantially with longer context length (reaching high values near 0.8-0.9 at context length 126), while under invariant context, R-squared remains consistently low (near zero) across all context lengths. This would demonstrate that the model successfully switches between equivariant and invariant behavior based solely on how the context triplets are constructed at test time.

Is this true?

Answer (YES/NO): NO